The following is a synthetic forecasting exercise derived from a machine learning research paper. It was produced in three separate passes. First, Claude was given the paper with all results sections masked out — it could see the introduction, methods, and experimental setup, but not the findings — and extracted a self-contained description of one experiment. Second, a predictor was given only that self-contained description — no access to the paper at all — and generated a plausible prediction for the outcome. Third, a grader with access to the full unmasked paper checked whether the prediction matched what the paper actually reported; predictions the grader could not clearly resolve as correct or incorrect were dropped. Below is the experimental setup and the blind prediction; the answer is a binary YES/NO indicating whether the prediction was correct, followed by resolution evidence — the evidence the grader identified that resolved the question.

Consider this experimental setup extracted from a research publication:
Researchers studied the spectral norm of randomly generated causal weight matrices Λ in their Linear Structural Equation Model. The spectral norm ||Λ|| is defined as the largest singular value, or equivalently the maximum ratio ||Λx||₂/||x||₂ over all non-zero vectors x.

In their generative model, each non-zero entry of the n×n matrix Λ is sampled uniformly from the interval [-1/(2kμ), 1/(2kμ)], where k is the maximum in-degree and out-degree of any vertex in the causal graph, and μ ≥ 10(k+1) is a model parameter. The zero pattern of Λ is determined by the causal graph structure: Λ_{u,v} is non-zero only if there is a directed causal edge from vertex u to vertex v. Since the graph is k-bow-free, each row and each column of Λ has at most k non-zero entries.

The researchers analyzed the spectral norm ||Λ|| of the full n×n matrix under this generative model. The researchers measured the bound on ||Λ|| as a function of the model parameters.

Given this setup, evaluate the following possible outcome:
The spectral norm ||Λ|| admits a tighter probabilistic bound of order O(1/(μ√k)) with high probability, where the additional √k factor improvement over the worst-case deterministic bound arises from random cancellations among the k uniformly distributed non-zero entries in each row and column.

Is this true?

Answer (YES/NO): NO